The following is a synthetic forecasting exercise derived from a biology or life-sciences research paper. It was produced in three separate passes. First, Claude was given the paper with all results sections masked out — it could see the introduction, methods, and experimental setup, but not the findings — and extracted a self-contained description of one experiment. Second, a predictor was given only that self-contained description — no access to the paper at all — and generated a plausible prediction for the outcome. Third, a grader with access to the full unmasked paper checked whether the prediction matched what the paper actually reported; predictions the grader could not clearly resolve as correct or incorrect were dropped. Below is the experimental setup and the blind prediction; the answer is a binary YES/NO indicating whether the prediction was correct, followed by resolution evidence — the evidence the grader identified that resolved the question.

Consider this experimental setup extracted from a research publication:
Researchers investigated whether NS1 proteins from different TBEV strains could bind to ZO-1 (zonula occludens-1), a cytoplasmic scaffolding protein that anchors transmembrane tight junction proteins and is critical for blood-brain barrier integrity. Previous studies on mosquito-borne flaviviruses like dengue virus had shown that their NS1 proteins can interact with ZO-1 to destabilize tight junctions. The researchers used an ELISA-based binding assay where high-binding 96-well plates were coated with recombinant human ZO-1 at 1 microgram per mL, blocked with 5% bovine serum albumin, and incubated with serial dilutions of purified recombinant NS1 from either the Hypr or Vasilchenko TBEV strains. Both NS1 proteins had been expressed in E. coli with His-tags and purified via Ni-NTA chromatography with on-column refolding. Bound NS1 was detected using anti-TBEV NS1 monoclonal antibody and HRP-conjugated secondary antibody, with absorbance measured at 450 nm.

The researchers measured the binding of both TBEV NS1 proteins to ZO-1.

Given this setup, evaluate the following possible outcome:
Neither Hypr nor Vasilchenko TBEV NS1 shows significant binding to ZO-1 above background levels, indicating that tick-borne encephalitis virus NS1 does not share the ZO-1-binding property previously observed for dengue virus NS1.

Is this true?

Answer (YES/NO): YES